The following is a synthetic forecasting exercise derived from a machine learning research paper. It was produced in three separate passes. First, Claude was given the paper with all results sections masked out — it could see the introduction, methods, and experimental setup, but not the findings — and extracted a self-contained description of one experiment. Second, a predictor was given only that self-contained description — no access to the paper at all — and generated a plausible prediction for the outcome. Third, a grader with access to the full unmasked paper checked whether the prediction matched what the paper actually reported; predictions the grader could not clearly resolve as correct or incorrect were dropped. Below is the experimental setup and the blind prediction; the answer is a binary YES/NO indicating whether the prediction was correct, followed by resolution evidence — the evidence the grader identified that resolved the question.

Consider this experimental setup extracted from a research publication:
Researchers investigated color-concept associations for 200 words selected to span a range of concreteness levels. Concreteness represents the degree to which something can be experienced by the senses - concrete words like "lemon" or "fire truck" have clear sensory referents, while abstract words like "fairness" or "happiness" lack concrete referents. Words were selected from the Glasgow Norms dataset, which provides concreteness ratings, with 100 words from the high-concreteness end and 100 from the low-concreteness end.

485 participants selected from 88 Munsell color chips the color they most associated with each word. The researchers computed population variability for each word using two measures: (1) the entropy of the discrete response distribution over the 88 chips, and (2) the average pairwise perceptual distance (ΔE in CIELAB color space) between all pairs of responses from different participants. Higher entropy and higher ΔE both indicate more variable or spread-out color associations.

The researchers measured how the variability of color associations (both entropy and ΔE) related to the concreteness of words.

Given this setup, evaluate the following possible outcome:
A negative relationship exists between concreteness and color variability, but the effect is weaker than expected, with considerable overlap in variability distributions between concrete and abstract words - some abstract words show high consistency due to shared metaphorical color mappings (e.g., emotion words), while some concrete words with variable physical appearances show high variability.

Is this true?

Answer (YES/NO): NO